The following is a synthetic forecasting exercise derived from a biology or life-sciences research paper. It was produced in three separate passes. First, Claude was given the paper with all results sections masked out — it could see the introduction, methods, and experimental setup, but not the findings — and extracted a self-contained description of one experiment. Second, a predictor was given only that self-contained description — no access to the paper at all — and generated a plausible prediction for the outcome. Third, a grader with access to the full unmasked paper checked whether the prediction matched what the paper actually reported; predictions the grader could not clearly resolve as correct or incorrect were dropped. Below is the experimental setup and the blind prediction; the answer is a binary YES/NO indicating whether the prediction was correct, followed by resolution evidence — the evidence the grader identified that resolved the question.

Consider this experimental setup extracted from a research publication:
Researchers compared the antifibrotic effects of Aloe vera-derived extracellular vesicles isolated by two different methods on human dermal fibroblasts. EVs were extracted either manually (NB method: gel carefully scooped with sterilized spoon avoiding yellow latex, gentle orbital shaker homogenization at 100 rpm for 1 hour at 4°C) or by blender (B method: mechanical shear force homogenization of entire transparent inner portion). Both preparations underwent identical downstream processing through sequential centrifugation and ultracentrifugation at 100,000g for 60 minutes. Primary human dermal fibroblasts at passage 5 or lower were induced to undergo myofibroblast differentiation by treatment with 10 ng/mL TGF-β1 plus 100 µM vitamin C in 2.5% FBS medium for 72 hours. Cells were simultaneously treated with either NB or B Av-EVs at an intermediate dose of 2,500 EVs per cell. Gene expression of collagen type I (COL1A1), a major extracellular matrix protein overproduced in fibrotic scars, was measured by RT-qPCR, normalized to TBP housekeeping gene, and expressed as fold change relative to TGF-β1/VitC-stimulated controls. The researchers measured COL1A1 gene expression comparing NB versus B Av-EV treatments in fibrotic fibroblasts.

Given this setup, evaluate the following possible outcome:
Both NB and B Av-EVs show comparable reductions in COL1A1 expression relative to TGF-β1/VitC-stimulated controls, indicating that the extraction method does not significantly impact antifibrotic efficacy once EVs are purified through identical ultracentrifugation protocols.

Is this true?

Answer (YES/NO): NO